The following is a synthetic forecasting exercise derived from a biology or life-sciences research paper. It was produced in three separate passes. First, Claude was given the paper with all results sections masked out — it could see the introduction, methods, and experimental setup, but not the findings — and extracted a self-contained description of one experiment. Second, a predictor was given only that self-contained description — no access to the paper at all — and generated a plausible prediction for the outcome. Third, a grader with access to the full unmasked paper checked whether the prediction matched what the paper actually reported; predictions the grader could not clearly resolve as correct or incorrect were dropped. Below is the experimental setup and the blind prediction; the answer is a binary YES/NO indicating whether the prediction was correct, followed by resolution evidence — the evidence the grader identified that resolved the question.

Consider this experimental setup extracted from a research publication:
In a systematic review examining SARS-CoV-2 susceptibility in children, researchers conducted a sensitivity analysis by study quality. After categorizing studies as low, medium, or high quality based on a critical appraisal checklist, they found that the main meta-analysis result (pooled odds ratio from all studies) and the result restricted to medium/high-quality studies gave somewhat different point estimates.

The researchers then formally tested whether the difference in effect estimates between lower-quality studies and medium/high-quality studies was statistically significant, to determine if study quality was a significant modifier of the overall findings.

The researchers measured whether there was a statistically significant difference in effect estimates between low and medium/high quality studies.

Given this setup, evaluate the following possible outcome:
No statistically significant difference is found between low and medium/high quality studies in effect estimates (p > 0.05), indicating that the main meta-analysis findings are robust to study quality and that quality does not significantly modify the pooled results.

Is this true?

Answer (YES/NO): YES